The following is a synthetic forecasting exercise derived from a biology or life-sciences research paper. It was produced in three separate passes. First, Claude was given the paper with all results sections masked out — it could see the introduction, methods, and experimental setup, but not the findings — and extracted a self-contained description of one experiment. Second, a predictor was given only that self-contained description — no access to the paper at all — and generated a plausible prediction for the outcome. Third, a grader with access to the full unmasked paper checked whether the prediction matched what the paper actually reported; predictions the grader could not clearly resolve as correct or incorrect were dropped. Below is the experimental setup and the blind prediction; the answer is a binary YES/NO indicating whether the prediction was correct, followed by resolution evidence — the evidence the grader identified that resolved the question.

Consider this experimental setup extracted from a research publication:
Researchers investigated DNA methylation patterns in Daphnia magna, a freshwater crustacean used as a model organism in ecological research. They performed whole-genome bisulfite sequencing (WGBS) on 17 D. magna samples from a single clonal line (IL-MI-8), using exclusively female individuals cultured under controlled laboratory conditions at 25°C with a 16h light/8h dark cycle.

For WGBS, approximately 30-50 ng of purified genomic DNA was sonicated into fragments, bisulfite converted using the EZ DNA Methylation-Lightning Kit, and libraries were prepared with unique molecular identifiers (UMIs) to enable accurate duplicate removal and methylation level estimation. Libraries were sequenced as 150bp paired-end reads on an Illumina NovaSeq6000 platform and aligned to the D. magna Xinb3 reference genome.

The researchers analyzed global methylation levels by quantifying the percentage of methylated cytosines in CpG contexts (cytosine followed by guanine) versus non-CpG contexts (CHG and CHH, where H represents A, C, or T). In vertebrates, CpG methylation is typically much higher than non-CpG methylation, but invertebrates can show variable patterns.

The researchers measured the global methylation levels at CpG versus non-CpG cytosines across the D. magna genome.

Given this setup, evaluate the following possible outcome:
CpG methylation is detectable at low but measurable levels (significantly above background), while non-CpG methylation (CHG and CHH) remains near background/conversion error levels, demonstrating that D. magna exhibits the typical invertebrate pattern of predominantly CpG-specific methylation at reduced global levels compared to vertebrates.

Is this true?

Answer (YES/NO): YES